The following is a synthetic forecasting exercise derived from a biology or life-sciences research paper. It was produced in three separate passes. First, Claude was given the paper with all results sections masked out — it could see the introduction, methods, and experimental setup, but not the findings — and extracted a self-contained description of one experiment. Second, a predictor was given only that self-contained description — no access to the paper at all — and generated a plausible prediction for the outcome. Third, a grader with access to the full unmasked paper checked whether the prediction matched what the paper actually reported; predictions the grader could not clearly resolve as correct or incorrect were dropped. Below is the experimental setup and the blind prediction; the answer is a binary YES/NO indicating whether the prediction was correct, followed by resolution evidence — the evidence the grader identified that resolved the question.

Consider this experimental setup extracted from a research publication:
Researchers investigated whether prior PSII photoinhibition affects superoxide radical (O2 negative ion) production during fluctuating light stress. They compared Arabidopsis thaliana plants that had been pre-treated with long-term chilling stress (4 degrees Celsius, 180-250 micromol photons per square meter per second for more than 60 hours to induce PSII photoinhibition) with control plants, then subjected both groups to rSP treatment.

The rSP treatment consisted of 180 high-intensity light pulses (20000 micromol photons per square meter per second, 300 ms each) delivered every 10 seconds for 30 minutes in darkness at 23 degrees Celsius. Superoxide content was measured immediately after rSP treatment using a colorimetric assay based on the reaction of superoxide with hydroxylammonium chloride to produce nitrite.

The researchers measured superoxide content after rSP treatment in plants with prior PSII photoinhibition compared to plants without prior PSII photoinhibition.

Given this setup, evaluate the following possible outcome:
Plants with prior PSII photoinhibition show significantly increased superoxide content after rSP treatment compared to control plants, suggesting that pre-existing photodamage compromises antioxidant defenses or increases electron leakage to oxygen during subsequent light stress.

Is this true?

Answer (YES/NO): NO